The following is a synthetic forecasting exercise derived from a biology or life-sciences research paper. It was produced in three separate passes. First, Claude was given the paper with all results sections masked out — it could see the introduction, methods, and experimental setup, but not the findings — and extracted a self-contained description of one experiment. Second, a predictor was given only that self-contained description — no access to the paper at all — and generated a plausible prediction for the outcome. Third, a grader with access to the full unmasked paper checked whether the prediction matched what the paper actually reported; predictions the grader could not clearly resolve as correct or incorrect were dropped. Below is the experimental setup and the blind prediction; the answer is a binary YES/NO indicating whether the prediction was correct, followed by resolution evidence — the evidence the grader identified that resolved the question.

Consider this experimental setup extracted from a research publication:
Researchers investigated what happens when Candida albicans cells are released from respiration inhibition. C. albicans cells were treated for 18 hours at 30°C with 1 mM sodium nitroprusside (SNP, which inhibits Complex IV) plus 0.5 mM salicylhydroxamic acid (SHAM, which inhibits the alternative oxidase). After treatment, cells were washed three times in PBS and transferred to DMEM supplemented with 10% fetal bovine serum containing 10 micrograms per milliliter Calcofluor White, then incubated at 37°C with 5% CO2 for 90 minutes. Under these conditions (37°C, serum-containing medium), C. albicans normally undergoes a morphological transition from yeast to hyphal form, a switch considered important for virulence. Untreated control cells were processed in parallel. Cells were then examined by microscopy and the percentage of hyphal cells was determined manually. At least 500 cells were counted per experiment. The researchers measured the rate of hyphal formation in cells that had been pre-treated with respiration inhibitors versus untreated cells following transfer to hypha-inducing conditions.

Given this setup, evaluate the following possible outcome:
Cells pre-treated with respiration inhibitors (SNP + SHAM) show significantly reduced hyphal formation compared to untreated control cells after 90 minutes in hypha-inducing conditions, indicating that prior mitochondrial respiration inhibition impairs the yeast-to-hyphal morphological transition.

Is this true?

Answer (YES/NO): NO